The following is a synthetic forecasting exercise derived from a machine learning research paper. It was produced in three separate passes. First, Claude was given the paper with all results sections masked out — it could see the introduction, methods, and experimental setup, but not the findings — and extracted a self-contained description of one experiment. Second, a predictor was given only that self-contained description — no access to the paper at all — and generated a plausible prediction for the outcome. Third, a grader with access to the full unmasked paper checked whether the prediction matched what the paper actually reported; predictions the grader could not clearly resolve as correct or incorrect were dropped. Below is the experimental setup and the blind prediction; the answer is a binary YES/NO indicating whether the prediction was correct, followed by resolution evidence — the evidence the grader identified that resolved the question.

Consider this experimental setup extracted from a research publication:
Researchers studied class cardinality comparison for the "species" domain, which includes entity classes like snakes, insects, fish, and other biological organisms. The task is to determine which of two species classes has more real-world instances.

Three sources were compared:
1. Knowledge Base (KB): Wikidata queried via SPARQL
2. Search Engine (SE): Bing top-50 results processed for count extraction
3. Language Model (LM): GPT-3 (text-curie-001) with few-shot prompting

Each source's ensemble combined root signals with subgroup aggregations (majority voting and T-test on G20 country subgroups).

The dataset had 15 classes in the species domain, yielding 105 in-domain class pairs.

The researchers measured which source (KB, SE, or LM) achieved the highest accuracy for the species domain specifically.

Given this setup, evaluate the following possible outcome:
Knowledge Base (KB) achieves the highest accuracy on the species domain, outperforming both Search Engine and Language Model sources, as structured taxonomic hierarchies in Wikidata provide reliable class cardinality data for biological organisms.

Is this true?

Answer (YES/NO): NO